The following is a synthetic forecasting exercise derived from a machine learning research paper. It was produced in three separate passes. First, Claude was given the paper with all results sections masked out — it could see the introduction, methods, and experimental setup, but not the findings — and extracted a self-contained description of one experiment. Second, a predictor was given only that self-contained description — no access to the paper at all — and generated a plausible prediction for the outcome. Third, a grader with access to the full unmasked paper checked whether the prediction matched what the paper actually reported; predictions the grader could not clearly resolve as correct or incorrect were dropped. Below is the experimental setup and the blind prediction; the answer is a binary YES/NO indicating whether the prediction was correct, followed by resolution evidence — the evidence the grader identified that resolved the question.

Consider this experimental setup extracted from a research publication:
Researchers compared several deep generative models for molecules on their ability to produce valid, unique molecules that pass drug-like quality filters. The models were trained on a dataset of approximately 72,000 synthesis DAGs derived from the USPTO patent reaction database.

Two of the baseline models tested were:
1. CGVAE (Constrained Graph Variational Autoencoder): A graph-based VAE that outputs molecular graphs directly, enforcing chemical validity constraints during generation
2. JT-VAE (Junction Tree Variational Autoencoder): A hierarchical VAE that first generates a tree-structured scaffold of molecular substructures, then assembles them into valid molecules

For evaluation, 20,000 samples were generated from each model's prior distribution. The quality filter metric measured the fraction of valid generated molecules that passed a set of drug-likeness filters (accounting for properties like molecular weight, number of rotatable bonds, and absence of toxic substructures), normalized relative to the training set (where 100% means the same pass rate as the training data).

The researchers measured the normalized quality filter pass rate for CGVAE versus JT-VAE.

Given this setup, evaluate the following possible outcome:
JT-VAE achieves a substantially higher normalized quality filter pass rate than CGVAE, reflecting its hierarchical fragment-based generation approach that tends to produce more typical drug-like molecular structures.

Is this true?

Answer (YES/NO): YES